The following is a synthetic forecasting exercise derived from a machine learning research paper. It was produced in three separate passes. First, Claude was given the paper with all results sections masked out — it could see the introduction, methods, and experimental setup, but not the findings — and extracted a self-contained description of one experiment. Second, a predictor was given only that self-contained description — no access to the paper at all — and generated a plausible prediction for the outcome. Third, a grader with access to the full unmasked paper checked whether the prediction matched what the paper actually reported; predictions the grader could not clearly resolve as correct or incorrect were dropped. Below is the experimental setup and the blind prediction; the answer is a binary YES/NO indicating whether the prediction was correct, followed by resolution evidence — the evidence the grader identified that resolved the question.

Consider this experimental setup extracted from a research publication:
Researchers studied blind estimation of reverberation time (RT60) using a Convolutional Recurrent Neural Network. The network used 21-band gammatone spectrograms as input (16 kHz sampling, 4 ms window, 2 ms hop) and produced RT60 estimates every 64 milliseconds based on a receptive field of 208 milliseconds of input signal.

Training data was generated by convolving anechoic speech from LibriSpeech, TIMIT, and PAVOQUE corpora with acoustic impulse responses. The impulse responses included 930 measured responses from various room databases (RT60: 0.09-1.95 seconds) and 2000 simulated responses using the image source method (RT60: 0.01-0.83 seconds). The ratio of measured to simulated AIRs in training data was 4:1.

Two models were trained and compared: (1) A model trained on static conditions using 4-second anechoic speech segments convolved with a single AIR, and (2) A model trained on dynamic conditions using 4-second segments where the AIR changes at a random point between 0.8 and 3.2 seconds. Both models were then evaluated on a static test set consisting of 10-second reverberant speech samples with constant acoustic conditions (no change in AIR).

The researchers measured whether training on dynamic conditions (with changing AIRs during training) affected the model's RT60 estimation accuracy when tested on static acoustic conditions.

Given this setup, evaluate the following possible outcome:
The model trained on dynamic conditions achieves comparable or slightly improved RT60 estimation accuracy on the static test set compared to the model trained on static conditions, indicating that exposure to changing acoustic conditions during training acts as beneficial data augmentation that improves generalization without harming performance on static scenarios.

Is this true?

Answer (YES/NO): NO